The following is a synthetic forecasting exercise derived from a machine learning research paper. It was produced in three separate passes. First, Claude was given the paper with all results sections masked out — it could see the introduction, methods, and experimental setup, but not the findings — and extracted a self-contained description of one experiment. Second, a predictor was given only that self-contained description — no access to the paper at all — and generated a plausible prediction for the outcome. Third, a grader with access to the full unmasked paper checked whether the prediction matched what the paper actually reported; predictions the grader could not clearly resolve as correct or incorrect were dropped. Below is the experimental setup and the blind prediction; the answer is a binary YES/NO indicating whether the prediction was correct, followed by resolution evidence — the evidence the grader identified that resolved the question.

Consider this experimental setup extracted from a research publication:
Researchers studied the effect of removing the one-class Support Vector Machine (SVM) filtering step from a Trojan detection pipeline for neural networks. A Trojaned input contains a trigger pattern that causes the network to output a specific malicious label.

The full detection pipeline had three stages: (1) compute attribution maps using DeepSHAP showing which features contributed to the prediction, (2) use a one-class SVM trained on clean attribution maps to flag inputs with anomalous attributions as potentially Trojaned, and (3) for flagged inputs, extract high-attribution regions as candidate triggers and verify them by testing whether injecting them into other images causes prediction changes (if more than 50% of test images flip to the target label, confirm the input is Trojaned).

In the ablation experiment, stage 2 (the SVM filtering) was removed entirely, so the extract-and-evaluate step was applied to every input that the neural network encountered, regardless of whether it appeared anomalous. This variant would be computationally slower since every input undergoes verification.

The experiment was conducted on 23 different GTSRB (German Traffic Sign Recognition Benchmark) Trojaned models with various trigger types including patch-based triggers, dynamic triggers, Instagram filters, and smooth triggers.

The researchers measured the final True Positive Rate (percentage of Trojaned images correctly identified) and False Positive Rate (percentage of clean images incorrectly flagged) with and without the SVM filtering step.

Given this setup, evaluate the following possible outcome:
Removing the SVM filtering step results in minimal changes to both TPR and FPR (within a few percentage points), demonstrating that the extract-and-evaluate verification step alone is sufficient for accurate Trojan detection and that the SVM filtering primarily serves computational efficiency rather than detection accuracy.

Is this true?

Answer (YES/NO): NO